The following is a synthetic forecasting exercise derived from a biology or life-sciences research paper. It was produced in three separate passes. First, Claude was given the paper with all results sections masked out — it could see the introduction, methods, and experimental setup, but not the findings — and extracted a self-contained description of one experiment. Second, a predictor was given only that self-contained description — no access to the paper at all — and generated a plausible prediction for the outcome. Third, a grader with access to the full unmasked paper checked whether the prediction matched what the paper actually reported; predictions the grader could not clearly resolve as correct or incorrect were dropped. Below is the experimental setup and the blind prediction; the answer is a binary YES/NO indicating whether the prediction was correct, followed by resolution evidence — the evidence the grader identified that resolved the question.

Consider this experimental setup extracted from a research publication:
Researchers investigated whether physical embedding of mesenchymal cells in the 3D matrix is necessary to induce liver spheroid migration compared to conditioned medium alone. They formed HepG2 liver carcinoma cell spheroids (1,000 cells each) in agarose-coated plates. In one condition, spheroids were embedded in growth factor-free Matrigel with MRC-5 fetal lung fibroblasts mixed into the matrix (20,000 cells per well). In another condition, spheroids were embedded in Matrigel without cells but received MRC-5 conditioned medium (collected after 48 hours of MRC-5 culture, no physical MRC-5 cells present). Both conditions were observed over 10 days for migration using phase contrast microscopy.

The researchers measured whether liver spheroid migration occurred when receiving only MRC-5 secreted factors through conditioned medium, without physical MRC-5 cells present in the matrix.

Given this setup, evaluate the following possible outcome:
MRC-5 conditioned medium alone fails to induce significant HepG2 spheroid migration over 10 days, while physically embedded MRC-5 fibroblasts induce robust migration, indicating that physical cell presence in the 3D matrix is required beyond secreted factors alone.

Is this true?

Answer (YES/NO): NO